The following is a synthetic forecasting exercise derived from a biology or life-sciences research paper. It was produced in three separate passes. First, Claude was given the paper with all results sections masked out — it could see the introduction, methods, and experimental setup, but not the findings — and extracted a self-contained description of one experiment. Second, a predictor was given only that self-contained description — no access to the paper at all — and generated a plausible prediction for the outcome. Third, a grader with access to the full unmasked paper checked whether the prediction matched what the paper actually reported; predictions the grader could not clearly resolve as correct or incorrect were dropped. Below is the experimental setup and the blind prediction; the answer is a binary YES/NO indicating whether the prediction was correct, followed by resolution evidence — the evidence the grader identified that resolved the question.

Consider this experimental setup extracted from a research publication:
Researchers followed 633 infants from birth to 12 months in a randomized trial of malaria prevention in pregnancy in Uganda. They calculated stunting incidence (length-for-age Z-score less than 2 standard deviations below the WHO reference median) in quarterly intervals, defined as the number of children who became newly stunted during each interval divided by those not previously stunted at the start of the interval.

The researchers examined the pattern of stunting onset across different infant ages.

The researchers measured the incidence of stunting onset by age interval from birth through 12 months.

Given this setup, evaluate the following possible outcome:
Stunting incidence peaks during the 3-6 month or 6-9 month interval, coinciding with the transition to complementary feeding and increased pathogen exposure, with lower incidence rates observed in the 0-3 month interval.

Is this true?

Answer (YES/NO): NO